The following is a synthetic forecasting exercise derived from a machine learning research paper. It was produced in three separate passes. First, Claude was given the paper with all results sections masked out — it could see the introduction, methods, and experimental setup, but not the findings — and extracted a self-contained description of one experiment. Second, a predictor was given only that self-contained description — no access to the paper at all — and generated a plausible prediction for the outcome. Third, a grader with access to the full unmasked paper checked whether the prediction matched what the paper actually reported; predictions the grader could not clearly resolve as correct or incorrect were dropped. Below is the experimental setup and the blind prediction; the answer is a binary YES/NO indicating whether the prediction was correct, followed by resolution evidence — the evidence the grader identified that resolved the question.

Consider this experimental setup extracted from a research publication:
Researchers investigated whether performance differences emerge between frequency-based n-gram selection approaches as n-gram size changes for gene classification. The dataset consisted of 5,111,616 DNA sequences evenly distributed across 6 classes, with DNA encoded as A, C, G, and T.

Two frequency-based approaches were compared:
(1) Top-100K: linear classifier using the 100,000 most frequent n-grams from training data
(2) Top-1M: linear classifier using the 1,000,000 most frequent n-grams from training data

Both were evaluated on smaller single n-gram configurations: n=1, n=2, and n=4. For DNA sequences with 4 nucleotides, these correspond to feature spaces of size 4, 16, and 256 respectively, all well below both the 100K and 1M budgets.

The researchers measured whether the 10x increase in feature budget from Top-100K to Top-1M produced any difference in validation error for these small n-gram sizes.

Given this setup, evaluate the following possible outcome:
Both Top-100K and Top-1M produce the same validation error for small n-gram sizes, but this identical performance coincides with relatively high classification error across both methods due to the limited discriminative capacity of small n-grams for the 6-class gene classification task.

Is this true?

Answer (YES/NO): YES